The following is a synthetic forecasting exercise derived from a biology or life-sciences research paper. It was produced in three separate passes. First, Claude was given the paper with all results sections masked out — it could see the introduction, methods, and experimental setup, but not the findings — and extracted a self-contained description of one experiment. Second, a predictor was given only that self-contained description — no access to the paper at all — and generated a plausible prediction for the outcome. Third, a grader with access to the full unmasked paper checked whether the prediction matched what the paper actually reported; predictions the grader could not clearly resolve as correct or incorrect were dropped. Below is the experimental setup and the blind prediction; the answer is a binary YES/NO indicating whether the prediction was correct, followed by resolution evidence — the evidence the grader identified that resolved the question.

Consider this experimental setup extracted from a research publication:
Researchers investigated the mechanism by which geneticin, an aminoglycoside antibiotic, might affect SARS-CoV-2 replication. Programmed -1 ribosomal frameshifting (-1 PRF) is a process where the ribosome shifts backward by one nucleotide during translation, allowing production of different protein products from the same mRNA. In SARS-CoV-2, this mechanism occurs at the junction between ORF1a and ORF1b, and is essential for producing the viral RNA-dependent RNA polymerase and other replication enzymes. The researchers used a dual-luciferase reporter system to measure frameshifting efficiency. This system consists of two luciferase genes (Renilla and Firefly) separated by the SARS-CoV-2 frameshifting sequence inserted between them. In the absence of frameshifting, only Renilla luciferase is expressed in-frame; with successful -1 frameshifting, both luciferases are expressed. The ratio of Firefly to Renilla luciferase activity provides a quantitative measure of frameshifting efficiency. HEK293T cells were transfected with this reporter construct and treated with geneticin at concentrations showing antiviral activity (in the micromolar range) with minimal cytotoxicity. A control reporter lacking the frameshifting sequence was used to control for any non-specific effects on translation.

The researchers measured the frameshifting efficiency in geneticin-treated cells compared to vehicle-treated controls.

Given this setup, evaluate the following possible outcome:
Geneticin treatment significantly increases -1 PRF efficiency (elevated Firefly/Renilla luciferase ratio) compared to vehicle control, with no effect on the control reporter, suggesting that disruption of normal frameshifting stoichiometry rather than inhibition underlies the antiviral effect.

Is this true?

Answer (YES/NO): NO